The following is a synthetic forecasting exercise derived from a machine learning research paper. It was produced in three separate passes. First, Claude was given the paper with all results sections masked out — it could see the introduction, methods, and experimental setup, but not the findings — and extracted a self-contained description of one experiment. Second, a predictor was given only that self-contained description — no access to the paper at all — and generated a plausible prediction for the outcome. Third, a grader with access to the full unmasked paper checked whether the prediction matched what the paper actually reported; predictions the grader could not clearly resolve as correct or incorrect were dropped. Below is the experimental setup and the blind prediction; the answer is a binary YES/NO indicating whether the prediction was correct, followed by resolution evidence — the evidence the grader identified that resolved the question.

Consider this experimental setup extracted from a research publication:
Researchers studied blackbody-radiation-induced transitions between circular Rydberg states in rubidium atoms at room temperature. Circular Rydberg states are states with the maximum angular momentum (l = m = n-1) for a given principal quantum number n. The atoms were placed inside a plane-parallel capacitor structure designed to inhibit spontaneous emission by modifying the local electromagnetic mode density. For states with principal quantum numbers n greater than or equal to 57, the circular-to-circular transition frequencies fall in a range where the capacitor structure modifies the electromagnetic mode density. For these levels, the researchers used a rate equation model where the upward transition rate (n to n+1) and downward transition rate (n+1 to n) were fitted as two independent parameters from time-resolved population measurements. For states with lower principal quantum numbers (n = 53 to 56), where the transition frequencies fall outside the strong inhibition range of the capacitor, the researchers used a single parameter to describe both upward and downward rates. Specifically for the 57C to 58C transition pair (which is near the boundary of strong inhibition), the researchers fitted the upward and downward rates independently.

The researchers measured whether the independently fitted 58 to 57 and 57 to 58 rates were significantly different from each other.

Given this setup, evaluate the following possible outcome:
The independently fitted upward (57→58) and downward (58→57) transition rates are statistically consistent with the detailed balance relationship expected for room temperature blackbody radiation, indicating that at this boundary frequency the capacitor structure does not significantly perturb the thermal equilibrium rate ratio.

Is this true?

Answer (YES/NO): YES